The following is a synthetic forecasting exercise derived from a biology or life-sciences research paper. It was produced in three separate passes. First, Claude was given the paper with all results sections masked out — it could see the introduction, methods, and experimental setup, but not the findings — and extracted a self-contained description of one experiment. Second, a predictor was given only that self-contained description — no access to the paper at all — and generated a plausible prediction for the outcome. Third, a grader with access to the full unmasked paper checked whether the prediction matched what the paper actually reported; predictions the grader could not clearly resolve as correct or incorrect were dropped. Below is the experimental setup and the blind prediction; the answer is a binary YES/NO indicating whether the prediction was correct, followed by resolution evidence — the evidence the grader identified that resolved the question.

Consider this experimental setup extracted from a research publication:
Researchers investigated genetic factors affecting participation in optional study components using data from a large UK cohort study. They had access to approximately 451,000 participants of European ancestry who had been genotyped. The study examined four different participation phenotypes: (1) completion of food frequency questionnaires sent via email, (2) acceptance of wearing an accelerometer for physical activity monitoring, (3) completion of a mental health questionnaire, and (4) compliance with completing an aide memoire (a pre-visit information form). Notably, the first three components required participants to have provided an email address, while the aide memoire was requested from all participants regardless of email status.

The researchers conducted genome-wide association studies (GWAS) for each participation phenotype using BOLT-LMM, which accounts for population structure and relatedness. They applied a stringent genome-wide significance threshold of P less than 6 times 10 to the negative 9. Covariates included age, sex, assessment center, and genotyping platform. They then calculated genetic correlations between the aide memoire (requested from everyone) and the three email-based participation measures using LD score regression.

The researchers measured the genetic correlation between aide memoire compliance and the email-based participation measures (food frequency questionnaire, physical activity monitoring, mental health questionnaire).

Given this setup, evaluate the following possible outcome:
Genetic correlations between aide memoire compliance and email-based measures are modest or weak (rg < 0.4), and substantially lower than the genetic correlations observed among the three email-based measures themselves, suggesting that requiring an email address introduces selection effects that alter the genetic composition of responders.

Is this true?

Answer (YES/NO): YES